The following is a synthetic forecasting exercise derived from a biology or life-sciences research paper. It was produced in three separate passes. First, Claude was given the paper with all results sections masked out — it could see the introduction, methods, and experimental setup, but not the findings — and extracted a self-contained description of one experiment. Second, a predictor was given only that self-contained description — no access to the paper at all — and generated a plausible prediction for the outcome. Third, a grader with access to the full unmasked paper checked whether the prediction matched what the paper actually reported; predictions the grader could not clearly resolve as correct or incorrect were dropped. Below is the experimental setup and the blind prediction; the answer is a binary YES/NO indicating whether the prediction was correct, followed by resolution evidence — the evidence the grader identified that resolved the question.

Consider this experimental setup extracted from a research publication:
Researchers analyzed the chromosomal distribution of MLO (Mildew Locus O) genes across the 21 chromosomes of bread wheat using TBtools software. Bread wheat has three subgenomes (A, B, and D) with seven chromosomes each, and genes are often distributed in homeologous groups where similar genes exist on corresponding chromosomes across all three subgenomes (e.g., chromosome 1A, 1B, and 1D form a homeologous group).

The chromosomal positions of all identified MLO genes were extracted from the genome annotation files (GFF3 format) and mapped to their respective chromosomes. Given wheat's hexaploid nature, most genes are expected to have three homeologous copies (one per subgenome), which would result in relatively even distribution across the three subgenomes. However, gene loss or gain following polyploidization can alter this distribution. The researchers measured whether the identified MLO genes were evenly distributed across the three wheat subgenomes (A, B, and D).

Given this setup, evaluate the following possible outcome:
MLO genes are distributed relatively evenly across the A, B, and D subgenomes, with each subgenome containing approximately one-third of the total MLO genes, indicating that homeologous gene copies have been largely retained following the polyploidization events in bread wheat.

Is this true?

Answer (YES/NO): NO